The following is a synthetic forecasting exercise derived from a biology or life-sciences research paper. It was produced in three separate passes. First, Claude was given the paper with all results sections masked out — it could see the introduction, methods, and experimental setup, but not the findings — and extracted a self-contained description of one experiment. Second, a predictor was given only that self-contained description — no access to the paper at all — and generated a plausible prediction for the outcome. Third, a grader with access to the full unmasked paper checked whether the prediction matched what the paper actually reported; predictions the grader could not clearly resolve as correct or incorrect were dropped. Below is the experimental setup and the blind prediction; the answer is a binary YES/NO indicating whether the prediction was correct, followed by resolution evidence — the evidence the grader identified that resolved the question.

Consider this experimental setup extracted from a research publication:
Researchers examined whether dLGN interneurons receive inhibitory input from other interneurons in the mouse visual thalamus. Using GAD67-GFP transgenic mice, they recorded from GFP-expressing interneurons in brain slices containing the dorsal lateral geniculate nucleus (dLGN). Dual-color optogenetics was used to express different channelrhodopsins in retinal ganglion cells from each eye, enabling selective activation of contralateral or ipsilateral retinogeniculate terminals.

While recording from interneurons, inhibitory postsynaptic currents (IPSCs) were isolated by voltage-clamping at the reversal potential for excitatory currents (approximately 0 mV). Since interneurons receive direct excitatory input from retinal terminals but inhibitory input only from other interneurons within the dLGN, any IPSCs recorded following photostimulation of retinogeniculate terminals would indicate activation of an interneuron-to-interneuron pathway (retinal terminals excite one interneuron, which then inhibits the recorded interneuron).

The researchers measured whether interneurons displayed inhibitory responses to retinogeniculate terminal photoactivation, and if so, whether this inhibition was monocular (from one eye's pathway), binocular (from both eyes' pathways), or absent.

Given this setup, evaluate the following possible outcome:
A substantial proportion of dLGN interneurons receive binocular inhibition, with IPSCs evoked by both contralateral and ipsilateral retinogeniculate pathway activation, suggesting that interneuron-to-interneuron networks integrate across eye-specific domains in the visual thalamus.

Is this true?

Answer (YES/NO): NO